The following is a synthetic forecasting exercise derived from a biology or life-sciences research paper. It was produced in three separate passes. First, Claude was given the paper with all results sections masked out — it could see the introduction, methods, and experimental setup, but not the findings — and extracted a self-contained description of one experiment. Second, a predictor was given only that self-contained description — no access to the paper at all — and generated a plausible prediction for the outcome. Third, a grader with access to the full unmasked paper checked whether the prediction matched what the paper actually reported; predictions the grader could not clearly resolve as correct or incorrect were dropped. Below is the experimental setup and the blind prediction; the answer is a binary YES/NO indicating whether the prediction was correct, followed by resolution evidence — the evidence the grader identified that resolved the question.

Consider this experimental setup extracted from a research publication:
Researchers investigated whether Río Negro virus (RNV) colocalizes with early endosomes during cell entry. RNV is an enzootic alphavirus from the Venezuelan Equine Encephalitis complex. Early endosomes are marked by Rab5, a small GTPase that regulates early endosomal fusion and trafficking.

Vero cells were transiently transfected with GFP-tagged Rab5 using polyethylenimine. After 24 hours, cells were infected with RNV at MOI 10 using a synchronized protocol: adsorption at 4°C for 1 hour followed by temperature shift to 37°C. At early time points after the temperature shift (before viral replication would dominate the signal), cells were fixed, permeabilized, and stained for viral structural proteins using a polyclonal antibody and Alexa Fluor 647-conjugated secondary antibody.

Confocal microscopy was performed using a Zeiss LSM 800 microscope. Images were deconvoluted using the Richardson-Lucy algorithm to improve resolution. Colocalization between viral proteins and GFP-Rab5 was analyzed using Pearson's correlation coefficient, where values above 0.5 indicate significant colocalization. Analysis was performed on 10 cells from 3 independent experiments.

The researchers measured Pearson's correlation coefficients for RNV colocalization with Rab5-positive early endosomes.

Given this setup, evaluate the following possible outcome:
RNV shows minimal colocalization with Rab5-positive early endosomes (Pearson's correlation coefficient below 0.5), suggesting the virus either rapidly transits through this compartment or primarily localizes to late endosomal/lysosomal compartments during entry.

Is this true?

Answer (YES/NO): NO